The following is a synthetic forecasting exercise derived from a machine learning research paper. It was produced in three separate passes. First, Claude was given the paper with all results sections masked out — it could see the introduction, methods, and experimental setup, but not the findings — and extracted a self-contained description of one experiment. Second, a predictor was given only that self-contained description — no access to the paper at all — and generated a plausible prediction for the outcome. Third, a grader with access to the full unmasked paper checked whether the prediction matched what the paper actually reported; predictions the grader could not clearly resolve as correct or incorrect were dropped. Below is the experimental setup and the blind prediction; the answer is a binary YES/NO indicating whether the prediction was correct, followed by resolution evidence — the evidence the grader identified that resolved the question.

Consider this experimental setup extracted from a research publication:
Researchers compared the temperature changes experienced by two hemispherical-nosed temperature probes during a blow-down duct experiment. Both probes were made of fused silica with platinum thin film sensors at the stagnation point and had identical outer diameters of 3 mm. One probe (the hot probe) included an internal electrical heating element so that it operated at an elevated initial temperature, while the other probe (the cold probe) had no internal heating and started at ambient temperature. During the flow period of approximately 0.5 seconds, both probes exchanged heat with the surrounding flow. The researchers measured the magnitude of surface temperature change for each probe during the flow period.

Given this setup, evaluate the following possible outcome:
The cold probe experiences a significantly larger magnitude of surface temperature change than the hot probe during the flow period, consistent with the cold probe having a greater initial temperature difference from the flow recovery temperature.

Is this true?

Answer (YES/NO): NO